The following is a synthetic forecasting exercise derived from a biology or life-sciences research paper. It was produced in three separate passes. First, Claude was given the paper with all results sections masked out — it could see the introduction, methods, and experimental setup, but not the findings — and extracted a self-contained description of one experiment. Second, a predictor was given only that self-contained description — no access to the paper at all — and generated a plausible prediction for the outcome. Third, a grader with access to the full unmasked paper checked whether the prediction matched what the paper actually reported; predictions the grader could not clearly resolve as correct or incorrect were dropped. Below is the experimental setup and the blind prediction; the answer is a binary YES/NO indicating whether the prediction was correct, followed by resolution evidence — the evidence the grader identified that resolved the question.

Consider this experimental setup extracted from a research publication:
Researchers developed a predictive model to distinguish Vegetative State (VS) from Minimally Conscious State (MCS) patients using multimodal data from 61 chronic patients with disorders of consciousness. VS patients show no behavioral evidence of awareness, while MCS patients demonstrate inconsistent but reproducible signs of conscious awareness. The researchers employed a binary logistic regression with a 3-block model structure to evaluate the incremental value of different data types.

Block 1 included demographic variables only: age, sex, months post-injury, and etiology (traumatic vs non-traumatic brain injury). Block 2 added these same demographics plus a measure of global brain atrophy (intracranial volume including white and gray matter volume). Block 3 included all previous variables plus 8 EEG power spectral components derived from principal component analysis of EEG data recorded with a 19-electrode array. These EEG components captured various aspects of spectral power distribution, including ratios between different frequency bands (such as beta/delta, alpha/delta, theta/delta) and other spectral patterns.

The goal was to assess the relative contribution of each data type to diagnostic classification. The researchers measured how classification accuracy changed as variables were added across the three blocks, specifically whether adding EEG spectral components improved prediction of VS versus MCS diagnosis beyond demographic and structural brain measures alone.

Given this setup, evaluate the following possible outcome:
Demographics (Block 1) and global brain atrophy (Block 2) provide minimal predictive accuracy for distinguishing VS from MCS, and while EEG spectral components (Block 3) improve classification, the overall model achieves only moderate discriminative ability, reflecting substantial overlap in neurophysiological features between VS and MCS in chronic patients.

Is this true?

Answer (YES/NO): NO